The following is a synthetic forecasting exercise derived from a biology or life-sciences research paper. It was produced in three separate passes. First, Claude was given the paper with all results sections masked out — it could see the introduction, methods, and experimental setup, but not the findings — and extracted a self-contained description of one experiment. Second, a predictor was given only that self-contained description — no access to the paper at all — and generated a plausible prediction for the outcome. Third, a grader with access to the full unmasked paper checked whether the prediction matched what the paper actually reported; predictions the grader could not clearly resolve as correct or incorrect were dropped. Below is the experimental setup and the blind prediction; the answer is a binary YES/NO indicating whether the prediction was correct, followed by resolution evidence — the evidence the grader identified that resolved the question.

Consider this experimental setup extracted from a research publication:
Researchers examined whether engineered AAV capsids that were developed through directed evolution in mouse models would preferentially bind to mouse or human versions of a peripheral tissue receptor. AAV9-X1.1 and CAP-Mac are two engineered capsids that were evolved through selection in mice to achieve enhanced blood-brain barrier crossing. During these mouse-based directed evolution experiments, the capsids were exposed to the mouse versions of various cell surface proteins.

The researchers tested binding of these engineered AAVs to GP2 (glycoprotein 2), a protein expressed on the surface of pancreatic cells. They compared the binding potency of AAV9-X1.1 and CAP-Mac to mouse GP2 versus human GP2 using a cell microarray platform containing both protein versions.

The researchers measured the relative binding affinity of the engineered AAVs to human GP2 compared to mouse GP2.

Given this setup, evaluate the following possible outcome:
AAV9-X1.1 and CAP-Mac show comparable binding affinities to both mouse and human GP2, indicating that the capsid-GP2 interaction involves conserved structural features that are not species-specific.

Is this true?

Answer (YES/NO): NO